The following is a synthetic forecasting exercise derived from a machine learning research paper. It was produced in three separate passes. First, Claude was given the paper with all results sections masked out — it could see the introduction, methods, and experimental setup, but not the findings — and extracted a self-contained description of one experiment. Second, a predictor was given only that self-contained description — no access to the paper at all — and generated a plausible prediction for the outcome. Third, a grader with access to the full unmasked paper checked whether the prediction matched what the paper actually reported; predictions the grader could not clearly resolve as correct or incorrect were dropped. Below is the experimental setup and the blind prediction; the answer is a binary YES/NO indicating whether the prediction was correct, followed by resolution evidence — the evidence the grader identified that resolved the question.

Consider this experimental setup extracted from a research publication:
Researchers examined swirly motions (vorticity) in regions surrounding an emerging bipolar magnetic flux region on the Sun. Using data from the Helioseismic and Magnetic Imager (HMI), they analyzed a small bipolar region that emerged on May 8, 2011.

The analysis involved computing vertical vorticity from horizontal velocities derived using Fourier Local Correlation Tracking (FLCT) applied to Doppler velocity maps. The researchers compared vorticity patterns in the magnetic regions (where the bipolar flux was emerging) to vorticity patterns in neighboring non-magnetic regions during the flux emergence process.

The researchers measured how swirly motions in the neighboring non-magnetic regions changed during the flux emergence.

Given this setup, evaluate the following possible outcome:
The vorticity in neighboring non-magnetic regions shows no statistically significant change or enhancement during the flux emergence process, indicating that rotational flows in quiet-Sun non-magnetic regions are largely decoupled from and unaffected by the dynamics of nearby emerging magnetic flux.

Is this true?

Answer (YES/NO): NO